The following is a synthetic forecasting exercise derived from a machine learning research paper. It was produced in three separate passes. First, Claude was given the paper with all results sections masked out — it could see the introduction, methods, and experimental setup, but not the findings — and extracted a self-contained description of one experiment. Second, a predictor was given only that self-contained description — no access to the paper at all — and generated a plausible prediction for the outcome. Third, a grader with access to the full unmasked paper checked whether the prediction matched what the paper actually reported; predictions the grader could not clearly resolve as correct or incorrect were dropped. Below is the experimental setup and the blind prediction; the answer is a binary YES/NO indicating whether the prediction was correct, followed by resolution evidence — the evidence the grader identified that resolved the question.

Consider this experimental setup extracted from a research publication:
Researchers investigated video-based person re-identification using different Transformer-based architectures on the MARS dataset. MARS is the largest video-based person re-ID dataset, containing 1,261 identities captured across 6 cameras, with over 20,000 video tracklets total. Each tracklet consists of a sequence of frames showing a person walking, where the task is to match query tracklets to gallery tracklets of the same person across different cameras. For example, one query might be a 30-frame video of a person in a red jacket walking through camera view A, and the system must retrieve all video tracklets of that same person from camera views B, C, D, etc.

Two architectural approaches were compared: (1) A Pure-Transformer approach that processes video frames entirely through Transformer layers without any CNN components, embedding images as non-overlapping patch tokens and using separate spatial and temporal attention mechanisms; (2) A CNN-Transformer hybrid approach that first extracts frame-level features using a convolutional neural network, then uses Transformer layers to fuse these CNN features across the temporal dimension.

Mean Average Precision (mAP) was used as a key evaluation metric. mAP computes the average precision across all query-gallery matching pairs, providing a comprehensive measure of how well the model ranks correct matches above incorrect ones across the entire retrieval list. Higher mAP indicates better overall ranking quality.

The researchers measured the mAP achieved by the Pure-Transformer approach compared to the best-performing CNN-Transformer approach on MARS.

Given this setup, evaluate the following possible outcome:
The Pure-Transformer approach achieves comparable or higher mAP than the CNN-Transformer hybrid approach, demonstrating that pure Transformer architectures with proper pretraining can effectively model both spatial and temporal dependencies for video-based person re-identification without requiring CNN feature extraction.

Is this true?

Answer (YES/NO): NO